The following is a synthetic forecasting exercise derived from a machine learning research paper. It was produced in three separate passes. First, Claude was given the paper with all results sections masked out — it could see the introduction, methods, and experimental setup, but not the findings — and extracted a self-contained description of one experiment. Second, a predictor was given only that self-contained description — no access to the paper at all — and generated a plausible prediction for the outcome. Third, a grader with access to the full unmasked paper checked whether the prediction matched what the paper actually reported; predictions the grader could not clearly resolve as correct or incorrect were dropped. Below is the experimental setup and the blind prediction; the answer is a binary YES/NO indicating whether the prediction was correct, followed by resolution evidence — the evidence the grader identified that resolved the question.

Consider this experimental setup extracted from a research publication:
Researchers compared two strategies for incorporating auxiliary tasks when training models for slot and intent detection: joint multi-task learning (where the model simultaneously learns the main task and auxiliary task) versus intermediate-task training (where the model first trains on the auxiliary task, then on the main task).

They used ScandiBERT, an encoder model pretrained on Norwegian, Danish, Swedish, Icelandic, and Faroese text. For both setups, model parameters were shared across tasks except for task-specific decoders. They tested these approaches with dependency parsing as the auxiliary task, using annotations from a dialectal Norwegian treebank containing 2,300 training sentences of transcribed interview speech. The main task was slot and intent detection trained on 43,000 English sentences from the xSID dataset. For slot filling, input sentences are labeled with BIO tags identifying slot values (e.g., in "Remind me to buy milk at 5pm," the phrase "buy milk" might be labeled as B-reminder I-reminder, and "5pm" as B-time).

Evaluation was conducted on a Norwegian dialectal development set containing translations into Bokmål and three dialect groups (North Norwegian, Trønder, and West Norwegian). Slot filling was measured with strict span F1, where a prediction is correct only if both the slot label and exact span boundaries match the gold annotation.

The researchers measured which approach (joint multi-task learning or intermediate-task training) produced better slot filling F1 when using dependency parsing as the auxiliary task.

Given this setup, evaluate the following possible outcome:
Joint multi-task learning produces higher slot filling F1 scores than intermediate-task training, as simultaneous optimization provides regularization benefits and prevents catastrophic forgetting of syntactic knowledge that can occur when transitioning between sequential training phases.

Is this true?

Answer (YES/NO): NO